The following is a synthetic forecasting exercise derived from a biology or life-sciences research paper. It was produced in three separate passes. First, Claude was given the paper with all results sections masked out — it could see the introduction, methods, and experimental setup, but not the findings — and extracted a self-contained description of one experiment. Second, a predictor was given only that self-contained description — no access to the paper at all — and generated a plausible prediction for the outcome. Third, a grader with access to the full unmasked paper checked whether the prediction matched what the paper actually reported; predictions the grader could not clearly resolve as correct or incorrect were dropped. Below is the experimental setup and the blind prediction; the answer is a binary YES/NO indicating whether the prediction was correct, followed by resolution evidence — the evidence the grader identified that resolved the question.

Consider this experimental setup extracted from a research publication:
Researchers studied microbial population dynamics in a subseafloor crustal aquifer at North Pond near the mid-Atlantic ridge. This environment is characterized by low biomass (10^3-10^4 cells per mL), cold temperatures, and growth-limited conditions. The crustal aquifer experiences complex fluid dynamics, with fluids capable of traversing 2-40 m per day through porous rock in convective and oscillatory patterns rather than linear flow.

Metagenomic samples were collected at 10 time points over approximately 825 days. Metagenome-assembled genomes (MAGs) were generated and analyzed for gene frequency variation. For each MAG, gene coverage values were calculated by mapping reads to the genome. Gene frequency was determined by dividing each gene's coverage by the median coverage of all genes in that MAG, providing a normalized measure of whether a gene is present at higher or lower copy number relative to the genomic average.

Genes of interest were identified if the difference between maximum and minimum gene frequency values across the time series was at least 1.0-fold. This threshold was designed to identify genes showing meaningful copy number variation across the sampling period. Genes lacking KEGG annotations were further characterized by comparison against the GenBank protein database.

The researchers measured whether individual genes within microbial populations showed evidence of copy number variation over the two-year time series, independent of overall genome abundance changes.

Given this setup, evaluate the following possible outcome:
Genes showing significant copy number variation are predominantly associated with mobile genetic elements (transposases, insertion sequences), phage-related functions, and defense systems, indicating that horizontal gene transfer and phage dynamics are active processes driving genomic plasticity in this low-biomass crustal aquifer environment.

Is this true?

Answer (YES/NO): NO